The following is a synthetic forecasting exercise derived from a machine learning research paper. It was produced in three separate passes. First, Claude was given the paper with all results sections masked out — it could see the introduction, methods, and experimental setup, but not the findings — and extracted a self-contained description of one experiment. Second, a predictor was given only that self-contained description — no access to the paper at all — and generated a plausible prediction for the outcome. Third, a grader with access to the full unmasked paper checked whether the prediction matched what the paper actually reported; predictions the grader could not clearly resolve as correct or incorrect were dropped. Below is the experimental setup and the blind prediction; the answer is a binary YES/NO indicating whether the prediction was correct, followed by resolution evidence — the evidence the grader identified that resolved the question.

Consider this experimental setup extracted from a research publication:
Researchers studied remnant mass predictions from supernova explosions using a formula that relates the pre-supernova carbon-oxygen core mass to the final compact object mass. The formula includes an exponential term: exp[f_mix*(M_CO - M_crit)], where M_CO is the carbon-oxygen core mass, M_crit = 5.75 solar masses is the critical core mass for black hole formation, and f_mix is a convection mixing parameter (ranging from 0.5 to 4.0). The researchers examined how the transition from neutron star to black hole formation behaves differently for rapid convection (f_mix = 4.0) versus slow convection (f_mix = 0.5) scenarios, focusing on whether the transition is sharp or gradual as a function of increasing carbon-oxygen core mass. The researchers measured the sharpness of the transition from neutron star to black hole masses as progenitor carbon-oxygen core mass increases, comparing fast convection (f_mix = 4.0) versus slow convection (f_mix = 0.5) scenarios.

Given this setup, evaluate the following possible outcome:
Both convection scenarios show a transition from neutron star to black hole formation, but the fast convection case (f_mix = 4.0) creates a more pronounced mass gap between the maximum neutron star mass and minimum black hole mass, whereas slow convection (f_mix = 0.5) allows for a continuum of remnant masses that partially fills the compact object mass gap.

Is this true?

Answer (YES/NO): YES